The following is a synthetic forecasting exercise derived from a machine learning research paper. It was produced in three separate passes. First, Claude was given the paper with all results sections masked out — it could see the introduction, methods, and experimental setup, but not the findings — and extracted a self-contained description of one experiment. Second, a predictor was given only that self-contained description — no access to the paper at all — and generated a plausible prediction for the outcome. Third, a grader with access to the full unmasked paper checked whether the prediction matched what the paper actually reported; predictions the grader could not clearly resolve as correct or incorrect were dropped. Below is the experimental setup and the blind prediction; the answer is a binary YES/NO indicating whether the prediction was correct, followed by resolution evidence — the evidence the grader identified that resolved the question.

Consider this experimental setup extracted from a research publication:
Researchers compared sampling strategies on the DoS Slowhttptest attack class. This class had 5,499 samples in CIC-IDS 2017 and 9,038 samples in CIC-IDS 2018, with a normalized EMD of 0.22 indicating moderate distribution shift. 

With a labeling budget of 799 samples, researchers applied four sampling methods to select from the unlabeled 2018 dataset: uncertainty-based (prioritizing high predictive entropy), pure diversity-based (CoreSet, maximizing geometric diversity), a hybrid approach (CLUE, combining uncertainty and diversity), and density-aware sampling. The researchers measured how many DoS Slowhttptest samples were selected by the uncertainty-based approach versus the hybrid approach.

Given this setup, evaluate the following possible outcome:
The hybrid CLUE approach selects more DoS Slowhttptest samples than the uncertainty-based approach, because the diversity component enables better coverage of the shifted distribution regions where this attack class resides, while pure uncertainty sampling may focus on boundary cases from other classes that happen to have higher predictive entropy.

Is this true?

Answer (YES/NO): YES